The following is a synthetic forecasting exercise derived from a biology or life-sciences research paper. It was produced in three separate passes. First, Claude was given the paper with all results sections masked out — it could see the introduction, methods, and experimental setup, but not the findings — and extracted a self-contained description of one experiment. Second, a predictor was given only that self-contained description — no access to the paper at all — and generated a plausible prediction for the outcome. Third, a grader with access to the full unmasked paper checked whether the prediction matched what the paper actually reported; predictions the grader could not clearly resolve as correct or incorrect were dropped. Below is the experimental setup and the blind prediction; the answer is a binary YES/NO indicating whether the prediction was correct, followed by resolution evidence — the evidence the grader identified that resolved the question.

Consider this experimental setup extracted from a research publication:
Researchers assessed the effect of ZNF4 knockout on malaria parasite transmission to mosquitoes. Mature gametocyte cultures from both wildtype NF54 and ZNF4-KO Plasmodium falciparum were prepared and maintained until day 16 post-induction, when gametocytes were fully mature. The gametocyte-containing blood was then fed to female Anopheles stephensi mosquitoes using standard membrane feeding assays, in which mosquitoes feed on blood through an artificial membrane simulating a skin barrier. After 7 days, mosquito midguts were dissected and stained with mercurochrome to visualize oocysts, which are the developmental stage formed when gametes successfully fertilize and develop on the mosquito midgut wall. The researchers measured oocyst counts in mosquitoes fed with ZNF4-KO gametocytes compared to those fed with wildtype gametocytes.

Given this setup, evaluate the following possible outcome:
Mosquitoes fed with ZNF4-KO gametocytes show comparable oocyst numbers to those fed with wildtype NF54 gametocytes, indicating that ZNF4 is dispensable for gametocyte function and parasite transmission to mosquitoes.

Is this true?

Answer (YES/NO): NO